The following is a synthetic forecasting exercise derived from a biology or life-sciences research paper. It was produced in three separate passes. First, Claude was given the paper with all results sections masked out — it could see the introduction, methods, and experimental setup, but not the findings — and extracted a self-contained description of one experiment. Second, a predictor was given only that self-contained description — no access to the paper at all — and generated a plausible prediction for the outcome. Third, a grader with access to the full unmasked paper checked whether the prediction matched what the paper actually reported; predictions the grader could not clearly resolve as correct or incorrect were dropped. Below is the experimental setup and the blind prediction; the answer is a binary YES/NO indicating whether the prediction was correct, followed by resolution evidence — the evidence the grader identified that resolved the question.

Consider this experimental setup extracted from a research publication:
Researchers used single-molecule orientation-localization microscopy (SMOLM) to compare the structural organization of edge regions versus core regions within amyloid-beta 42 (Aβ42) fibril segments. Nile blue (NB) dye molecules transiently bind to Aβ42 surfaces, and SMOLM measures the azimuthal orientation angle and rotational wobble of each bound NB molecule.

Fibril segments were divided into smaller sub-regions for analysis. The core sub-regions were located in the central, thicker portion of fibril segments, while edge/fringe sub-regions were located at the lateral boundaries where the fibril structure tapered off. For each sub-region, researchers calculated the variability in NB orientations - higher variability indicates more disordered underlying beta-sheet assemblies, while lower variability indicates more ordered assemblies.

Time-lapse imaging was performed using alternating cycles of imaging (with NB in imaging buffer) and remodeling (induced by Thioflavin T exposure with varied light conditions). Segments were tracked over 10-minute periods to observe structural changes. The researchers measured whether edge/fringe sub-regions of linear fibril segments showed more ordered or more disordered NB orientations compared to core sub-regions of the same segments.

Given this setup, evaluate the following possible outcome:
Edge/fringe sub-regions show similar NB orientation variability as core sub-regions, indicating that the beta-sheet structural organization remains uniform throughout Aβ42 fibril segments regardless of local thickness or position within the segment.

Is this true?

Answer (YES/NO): NO